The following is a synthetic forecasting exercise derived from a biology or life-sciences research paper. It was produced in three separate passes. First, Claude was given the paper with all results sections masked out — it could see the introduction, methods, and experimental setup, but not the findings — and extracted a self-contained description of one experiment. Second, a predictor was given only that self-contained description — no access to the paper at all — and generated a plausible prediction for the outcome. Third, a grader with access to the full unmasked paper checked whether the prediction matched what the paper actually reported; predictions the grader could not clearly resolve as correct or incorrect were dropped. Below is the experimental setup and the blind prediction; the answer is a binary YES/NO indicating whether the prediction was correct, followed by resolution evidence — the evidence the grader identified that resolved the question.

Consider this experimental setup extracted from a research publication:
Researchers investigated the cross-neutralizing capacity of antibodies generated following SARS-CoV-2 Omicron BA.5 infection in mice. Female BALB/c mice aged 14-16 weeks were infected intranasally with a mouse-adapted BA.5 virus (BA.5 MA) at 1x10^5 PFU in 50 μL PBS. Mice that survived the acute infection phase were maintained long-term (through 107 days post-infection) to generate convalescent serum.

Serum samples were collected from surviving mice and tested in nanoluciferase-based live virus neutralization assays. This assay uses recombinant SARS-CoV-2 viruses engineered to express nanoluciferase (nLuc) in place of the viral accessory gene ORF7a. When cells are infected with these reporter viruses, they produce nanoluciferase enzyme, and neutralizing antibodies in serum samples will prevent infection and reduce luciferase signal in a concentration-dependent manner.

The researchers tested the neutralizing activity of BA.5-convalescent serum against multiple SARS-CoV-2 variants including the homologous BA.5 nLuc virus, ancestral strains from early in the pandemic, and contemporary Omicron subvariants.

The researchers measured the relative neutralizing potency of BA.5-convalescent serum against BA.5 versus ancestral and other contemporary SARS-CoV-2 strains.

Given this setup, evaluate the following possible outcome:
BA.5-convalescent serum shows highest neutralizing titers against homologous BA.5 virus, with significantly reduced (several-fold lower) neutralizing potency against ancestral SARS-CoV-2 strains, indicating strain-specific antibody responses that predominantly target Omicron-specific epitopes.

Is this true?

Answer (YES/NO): YES